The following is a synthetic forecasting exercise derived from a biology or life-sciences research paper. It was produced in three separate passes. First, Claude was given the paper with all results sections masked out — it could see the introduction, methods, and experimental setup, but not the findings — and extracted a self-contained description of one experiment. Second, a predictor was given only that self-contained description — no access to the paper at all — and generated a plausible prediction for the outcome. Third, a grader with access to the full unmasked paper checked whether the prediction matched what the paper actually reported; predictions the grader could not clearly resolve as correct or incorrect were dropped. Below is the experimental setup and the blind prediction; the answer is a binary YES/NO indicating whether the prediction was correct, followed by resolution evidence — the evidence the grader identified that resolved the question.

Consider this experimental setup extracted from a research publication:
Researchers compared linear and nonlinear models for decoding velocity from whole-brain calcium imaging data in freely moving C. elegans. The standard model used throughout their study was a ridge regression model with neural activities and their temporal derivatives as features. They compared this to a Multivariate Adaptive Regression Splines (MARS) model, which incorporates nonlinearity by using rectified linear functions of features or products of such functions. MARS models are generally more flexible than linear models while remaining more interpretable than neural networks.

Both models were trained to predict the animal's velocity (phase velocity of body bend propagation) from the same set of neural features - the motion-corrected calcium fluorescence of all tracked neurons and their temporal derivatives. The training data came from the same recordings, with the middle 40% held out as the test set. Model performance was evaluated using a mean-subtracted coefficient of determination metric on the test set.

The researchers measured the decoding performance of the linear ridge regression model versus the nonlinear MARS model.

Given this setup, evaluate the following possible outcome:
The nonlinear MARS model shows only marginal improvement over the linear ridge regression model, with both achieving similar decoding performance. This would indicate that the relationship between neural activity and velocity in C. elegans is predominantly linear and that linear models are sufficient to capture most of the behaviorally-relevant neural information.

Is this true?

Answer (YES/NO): NO